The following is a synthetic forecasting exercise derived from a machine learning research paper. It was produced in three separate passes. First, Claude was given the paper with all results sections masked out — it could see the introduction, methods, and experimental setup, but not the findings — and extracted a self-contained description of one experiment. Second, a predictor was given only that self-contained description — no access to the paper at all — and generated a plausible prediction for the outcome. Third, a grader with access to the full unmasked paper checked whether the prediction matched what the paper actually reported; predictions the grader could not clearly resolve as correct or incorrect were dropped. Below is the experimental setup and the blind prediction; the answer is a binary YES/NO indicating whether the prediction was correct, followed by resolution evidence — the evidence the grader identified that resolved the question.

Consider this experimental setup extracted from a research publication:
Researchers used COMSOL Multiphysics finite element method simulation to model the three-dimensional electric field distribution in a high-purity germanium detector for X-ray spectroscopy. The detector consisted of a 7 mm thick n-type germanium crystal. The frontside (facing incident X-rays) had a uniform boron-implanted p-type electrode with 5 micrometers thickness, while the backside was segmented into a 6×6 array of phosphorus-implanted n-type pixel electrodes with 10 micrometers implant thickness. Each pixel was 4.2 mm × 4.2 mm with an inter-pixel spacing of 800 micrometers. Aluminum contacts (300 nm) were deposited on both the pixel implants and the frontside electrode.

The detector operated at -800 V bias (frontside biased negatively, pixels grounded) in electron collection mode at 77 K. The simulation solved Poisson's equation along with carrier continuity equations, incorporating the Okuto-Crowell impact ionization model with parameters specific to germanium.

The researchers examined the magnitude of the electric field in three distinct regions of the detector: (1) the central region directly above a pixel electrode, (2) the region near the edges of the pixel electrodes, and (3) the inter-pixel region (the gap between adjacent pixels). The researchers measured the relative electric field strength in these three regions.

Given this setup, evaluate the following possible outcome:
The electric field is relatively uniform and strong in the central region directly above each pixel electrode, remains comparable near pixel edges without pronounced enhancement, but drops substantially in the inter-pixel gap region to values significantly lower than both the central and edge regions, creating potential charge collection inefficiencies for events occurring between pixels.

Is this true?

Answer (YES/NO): NO